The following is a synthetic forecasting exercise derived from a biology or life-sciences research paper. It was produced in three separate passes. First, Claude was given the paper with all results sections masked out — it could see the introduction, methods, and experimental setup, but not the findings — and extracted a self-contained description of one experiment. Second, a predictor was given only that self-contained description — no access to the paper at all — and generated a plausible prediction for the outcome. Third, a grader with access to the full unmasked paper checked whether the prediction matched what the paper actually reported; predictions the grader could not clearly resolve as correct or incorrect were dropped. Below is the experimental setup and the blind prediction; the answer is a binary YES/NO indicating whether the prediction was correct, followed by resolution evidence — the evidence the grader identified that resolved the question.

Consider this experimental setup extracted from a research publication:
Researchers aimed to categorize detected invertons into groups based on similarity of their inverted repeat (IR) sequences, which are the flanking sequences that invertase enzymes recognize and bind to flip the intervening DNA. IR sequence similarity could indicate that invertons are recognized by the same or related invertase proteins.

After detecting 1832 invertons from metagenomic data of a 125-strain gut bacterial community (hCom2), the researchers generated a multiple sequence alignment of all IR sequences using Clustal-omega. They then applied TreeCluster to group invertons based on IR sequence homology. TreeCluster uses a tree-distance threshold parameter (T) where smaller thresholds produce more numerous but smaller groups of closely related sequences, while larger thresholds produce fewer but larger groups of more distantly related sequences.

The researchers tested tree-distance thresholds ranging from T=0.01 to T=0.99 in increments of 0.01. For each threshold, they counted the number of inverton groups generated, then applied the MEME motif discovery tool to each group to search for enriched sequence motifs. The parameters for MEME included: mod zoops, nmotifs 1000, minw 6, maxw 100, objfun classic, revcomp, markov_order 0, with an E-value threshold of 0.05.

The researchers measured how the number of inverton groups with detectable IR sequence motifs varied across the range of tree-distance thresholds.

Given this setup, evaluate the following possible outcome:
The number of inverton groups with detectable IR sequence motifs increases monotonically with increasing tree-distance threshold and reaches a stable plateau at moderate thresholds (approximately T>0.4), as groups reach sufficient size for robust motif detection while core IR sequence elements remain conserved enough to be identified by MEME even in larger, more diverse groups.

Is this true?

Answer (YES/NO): NO